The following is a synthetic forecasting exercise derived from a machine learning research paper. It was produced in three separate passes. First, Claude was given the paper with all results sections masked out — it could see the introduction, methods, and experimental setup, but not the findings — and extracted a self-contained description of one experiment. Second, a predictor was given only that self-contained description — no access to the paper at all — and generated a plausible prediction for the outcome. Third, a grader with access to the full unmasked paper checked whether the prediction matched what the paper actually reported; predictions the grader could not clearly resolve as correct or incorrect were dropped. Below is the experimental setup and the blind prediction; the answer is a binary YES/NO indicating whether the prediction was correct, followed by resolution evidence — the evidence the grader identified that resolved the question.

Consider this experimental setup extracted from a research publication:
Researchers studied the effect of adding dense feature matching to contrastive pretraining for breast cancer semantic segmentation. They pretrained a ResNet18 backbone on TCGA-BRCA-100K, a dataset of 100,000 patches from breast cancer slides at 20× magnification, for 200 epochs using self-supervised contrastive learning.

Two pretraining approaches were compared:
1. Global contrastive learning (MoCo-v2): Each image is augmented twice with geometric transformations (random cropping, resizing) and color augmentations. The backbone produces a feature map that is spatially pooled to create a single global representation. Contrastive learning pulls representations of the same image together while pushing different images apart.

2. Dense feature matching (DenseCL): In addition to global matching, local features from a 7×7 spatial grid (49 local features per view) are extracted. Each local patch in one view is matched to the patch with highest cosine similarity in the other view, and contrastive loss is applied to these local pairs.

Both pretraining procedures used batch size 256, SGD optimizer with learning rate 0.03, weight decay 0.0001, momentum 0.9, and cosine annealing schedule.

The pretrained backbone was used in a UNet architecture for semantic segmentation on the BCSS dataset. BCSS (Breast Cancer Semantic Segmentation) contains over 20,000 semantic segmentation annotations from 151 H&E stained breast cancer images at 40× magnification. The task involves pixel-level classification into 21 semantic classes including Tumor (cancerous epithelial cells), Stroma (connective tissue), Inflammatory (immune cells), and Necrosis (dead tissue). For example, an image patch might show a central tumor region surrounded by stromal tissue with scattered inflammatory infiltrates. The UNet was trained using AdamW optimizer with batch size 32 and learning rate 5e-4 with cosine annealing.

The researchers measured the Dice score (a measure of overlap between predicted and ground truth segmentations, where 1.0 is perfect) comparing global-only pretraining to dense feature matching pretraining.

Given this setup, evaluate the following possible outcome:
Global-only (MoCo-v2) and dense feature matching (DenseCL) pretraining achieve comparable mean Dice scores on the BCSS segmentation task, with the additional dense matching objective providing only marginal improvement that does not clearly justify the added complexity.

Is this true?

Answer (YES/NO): YES